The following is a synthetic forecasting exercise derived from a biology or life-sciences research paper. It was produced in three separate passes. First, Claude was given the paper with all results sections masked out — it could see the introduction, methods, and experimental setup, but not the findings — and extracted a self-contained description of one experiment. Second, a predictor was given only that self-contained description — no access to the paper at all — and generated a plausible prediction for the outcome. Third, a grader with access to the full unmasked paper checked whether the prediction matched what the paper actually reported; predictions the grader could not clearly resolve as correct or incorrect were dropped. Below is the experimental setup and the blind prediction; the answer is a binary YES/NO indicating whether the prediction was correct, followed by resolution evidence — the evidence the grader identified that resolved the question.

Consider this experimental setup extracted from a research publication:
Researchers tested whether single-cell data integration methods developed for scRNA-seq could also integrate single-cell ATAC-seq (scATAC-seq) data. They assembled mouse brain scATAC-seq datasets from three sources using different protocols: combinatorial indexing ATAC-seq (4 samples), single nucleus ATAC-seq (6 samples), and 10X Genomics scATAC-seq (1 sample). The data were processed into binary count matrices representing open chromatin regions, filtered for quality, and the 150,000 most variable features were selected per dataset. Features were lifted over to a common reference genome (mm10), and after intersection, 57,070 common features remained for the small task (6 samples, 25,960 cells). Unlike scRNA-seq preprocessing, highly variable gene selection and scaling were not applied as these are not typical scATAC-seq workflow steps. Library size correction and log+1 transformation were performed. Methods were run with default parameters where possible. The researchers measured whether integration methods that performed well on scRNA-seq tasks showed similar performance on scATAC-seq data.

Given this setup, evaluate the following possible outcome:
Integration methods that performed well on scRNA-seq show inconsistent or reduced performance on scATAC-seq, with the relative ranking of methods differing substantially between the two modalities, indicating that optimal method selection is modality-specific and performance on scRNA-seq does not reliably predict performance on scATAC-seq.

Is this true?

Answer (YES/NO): YES